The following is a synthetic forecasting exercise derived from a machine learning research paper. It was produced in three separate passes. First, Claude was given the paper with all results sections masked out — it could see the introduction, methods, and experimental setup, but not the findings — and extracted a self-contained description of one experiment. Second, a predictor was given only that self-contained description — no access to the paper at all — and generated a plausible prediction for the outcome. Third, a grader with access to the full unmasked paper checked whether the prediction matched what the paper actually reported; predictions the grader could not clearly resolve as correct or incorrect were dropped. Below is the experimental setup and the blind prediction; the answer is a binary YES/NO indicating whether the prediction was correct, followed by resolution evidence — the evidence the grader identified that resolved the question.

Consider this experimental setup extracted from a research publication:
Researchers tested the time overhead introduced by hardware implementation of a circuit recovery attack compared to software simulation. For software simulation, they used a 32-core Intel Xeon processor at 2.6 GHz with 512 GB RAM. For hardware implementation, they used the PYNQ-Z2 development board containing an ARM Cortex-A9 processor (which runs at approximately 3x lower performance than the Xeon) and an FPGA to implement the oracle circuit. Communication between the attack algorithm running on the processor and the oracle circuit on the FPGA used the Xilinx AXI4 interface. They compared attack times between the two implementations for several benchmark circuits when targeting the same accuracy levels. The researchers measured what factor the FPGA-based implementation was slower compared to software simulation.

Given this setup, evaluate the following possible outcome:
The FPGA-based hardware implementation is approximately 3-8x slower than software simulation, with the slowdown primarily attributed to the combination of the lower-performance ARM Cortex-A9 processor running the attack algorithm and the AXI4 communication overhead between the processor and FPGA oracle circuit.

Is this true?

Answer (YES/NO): NO